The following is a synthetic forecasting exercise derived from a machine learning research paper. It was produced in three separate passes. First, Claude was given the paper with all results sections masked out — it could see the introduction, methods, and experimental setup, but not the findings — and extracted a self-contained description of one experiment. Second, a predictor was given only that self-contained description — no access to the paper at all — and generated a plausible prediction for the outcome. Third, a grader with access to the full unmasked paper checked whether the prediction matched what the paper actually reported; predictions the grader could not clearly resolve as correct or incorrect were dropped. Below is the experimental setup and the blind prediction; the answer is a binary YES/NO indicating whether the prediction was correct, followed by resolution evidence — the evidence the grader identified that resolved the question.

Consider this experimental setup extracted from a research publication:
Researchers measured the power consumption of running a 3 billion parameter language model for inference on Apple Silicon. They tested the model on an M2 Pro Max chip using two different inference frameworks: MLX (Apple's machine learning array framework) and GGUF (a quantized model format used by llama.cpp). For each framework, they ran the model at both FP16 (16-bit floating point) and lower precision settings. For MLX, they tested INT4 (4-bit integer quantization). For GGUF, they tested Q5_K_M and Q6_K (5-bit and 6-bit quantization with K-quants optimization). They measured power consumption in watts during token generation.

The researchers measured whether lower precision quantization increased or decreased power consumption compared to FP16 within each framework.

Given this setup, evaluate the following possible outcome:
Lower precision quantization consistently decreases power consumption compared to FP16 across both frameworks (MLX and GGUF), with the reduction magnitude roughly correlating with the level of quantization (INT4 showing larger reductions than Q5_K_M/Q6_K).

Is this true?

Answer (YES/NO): NO